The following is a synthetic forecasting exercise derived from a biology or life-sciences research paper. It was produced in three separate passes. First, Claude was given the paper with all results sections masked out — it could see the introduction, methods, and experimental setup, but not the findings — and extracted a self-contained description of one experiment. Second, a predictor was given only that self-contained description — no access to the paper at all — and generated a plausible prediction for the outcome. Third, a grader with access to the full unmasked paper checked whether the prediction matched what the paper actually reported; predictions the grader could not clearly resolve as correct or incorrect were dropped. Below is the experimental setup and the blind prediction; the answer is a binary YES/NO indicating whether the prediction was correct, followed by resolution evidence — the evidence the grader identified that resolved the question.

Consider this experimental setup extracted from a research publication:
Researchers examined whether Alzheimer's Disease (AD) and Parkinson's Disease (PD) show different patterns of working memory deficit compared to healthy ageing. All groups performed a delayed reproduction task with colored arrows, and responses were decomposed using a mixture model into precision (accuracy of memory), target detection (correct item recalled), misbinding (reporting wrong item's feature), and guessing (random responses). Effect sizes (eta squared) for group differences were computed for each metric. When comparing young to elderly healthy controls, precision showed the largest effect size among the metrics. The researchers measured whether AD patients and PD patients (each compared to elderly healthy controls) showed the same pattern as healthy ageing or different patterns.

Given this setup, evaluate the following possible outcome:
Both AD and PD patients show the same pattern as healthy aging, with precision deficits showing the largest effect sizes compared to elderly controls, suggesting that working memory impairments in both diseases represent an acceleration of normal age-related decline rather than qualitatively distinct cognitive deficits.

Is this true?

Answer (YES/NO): NO